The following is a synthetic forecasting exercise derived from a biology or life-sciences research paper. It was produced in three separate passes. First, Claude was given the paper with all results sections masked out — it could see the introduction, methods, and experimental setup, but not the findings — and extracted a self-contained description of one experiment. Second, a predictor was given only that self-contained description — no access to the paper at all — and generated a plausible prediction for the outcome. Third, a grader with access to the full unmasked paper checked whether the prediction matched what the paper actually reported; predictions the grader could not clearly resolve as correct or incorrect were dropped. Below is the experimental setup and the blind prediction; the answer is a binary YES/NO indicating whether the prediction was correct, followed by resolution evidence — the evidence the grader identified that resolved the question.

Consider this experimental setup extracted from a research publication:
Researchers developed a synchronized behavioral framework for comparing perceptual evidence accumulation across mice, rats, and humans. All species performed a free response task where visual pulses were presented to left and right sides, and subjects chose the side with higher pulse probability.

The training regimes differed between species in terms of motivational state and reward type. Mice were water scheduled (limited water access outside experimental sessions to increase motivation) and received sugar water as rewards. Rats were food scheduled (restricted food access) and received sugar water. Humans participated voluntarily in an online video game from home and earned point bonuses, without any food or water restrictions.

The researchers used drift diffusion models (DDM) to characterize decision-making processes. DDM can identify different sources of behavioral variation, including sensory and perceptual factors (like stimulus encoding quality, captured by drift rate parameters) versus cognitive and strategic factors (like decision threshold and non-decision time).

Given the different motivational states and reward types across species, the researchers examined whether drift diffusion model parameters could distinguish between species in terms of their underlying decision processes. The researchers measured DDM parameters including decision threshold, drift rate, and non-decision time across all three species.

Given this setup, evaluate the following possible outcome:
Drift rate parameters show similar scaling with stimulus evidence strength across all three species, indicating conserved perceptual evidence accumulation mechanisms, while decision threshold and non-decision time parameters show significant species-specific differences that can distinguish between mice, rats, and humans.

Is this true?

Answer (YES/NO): NO